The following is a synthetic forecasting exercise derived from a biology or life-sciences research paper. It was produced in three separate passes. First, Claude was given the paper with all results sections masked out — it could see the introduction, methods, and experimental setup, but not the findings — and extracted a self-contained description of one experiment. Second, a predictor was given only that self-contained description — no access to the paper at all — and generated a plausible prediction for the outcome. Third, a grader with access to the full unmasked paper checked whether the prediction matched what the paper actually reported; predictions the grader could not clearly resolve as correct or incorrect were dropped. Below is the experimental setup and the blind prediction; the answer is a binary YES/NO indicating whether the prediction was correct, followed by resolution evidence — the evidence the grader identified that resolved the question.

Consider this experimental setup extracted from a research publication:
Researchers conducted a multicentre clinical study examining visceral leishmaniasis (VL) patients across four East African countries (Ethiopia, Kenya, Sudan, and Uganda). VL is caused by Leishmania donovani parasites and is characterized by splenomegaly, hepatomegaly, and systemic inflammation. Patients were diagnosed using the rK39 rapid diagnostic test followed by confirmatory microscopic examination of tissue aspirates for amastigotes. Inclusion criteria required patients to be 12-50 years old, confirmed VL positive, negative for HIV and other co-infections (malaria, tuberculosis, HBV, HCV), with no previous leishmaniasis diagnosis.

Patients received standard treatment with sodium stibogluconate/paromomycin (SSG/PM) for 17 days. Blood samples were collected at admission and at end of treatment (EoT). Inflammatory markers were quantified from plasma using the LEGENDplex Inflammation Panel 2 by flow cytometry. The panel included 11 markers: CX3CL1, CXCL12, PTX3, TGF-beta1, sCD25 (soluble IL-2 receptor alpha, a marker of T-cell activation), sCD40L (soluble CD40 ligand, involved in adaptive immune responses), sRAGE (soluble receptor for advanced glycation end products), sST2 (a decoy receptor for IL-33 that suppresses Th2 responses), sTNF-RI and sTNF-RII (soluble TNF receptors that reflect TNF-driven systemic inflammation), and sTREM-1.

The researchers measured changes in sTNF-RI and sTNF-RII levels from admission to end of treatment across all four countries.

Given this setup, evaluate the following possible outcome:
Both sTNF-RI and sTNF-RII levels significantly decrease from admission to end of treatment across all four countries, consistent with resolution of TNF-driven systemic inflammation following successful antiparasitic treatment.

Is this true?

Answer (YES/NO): YES